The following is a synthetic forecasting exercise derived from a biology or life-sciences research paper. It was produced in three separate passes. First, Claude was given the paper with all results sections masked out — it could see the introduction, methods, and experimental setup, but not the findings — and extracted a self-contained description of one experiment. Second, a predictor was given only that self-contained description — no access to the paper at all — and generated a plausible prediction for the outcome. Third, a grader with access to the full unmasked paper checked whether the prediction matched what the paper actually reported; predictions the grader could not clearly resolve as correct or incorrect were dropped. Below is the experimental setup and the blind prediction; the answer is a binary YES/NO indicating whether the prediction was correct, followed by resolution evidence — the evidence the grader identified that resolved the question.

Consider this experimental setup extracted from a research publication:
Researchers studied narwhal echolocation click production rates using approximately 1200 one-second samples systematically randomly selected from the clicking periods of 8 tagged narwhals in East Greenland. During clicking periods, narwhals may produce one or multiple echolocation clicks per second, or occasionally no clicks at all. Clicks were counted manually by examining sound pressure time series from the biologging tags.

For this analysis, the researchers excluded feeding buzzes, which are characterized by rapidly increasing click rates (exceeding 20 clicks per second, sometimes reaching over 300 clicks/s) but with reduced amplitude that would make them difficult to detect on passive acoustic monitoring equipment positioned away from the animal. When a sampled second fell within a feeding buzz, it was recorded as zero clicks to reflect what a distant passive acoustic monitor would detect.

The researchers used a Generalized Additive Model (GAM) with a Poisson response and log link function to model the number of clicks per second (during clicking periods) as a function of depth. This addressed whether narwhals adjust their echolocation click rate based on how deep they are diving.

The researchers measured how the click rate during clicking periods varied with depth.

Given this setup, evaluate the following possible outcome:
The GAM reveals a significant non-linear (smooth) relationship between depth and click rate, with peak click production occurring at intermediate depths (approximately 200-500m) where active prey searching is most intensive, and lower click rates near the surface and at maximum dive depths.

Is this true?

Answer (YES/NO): NO